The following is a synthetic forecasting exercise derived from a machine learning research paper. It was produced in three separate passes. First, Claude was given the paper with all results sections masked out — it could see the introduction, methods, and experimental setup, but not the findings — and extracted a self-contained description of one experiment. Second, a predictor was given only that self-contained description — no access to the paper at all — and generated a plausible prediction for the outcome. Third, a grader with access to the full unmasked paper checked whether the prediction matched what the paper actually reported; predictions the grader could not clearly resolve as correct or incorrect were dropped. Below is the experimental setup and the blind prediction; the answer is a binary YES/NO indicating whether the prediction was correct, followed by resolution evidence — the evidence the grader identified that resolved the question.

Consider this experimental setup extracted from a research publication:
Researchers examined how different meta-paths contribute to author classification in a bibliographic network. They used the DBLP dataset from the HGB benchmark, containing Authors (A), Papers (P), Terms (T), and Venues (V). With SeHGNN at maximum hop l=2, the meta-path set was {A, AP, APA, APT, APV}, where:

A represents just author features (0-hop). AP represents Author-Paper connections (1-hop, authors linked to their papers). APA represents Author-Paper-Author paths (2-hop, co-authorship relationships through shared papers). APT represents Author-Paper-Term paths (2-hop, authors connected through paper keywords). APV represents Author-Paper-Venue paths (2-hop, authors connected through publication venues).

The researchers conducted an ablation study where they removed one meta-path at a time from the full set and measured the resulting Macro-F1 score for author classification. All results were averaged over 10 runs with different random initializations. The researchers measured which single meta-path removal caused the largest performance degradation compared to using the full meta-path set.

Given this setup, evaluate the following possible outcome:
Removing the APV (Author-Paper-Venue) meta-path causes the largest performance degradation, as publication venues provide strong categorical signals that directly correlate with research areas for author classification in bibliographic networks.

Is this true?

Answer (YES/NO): YES